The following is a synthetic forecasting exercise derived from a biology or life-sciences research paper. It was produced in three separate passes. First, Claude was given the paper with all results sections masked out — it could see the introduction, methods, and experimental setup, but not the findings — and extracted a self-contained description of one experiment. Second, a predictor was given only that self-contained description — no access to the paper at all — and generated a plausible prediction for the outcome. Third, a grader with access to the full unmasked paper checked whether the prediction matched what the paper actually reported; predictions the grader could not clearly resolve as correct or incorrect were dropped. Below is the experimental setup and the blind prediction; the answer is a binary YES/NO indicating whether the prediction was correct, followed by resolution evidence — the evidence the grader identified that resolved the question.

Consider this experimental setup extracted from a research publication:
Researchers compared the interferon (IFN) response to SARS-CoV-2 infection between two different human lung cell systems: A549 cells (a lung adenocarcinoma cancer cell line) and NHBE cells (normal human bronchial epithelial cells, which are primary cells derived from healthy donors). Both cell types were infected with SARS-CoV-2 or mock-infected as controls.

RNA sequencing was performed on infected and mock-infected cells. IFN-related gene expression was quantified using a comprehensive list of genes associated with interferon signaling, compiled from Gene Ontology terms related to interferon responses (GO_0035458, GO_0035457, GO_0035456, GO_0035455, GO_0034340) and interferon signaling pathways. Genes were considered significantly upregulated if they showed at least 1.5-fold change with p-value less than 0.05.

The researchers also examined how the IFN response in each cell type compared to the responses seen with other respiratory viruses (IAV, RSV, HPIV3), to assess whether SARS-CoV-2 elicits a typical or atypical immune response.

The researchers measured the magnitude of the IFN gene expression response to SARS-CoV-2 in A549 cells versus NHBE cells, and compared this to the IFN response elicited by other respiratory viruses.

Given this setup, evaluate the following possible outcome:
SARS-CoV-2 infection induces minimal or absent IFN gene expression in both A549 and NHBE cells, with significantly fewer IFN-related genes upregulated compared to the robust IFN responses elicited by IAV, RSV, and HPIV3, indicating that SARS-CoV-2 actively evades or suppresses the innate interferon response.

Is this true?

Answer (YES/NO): NO